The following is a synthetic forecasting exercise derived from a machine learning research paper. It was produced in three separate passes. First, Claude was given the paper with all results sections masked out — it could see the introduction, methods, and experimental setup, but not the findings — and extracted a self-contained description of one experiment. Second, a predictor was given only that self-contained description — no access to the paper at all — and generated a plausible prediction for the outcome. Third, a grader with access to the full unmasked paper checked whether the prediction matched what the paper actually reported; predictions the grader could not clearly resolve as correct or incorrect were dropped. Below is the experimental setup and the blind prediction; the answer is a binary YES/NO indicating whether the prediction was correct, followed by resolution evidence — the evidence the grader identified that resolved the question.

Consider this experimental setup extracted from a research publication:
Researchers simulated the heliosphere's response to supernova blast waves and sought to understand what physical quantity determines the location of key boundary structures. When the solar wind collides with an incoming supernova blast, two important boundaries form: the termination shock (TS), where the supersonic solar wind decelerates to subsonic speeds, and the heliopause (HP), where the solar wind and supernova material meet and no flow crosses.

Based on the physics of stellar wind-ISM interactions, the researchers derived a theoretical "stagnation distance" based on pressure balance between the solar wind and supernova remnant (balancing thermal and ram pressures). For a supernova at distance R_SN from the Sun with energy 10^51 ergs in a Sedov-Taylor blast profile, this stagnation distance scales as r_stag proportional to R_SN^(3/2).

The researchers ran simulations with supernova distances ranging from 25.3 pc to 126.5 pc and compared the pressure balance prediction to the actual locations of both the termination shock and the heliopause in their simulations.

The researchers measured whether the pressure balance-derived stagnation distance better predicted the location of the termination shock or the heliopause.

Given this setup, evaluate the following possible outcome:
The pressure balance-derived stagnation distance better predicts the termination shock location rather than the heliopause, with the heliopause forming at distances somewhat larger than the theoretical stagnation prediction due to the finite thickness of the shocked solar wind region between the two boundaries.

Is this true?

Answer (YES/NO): YES